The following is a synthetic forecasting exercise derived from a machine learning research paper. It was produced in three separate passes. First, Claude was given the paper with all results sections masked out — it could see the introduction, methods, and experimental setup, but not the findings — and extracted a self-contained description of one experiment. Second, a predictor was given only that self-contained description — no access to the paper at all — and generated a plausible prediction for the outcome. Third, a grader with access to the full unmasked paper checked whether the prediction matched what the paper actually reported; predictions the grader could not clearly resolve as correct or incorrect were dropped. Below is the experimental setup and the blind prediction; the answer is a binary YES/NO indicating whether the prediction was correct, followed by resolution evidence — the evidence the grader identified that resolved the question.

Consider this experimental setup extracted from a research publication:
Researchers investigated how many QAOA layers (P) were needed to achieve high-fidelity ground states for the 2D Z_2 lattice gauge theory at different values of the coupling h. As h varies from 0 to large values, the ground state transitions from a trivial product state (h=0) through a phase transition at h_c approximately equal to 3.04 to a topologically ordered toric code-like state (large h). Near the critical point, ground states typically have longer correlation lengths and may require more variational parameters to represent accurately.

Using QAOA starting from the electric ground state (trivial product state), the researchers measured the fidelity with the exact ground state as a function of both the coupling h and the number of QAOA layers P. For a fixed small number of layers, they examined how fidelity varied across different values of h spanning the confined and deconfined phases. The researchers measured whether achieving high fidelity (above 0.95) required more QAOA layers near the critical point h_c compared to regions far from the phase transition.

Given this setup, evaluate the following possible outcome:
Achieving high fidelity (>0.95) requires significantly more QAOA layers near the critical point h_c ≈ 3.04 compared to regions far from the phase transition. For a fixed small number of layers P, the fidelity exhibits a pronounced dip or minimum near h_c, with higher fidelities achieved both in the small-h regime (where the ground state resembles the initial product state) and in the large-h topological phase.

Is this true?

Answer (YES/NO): NO